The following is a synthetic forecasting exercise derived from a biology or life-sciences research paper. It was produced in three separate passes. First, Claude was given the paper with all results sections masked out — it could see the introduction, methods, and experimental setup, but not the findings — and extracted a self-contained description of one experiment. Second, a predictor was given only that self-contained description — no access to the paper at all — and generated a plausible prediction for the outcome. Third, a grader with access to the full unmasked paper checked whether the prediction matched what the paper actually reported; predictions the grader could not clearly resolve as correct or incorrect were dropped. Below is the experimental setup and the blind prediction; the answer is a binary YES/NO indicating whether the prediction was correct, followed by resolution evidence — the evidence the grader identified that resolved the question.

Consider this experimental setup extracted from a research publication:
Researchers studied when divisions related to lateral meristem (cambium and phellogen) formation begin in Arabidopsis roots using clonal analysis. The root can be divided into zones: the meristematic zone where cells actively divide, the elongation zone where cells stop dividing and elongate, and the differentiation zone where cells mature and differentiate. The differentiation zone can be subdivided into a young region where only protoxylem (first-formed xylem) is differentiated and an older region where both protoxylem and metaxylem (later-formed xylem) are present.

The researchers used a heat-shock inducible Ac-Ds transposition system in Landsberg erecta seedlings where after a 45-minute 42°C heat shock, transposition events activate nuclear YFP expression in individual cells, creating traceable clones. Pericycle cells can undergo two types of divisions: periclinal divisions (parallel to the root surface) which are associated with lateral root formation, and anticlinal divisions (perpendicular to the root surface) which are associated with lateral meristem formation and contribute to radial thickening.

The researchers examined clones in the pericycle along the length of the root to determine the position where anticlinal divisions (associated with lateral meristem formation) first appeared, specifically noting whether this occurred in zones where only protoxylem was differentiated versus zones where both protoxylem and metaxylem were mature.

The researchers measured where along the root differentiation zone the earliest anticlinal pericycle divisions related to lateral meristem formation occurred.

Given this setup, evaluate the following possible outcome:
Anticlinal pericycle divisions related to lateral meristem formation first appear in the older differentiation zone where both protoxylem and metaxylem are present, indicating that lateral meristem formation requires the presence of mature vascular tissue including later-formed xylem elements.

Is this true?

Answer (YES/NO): NO